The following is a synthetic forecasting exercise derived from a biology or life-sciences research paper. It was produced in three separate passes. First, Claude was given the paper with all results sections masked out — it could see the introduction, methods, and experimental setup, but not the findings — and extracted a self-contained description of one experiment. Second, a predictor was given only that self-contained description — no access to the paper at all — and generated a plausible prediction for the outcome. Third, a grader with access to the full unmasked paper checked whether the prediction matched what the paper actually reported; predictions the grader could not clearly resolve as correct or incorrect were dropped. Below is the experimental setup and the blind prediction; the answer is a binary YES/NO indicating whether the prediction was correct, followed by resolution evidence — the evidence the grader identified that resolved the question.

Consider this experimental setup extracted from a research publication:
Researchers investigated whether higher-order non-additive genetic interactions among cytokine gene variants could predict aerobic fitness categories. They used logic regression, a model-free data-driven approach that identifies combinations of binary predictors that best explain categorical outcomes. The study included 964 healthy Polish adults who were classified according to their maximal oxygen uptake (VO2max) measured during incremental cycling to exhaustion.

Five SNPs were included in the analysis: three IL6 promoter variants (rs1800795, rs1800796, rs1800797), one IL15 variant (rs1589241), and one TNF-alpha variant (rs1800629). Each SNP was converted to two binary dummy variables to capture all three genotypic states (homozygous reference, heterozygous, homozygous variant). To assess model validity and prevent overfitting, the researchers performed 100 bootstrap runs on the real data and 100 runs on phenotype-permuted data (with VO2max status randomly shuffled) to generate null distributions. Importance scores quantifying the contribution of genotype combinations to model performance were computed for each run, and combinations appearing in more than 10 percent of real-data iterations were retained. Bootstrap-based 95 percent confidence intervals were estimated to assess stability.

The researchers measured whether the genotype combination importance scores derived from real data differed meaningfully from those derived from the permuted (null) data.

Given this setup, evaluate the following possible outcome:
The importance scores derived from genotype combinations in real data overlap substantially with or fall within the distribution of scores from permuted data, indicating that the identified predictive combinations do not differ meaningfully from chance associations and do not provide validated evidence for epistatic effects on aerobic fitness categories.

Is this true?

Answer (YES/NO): NO